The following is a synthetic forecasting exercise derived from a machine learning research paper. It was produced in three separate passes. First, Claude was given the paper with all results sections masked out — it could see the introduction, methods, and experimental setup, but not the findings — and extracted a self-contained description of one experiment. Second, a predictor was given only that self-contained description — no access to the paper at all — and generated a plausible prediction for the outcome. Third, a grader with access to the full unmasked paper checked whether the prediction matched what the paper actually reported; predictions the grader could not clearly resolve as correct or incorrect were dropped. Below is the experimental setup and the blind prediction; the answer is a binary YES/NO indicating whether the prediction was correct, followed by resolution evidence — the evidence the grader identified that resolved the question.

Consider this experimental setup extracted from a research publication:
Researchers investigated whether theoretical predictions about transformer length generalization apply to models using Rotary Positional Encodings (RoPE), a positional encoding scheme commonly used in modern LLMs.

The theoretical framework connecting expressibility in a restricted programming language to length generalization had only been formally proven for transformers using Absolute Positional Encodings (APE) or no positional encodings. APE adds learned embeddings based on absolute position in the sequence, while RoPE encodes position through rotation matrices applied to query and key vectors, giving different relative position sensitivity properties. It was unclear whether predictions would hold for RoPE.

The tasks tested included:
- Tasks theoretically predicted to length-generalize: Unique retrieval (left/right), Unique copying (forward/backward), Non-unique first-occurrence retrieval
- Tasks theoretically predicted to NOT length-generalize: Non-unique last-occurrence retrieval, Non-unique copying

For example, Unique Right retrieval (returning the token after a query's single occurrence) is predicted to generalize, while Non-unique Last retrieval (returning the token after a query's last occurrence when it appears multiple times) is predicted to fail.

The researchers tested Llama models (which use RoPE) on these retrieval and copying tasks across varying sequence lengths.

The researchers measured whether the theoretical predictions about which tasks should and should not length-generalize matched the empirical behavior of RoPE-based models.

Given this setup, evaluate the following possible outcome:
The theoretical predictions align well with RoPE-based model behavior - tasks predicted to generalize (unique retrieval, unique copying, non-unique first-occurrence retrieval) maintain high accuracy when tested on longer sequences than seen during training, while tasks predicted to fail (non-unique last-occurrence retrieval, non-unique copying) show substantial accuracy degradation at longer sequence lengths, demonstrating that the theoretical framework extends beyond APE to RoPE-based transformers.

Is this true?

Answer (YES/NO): YES